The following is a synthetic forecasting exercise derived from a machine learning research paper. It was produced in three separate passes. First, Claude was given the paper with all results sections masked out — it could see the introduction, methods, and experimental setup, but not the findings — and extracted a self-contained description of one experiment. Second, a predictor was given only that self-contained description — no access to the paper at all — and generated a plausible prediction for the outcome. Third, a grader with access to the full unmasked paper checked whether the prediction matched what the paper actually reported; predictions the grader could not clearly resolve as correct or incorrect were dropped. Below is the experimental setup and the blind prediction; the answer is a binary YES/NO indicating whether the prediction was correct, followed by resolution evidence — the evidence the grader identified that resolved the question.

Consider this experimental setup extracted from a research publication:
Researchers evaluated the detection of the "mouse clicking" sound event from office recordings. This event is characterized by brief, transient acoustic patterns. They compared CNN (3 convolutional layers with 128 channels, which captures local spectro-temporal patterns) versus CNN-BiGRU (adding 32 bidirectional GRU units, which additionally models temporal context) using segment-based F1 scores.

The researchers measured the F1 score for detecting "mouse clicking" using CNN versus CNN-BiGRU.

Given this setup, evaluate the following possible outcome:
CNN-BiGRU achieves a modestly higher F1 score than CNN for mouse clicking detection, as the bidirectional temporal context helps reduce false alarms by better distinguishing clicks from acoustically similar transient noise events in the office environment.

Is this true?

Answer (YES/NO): NO